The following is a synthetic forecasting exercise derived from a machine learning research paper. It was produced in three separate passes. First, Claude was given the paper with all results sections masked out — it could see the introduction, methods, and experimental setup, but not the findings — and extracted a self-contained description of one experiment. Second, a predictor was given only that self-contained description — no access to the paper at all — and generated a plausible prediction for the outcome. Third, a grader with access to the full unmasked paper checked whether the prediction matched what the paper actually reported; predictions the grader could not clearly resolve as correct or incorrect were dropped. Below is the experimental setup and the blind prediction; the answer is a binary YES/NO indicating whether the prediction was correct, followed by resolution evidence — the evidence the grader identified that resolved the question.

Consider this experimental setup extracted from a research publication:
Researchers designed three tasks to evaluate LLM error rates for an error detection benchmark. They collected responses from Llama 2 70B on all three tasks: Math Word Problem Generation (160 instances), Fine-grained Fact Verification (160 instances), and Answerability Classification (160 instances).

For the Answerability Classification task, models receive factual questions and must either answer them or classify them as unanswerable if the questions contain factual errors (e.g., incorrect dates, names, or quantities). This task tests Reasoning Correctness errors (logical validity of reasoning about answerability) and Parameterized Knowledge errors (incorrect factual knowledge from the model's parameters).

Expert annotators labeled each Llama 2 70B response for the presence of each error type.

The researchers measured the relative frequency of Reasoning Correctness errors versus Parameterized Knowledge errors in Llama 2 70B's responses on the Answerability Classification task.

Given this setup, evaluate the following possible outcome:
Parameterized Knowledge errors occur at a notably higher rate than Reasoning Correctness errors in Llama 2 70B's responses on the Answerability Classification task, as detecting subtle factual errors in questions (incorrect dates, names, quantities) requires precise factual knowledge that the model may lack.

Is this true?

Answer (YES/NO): NO